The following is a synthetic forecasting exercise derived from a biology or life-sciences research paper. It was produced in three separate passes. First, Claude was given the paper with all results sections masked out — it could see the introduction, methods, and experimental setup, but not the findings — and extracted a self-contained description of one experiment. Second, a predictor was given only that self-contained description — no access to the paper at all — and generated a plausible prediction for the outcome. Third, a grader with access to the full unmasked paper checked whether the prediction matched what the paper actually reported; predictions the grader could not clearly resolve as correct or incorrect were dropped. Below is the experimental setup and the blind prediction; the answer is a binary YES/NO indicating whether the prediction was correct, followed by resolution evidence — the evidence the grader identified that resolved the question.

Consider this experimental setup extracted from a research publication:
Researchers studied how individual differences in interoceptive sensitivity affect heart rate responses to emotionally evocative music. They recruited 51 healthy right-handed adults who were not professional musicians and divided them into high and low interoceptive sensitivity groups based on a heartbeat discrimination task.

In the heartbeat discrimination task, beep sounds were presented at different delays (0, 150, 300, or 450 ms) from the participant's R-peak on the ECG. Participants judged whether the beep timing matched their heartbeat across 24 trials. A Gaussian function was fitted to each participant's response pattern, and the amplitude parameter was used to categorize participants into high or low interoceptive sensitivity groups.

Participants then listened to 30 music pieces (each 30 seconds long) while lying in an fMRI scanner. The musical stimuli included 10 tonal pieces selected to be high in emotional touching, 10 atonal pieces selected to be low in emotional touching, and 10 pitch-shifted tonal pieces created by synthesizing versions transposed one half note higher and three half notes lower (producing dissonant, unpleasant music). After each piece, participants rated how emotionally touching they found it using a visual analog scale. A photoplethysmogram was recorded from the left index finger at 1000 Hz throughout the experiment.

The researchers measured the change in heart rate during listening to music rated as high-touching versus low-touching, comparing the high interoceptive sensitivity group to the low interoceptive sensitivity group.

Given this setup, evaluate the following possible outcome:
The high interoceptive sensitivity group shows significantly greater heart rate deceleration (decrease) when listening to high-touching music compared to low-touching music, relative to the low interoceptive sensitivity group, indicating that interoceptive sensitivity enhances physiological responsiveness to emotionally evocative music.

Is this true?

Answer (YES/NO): NO